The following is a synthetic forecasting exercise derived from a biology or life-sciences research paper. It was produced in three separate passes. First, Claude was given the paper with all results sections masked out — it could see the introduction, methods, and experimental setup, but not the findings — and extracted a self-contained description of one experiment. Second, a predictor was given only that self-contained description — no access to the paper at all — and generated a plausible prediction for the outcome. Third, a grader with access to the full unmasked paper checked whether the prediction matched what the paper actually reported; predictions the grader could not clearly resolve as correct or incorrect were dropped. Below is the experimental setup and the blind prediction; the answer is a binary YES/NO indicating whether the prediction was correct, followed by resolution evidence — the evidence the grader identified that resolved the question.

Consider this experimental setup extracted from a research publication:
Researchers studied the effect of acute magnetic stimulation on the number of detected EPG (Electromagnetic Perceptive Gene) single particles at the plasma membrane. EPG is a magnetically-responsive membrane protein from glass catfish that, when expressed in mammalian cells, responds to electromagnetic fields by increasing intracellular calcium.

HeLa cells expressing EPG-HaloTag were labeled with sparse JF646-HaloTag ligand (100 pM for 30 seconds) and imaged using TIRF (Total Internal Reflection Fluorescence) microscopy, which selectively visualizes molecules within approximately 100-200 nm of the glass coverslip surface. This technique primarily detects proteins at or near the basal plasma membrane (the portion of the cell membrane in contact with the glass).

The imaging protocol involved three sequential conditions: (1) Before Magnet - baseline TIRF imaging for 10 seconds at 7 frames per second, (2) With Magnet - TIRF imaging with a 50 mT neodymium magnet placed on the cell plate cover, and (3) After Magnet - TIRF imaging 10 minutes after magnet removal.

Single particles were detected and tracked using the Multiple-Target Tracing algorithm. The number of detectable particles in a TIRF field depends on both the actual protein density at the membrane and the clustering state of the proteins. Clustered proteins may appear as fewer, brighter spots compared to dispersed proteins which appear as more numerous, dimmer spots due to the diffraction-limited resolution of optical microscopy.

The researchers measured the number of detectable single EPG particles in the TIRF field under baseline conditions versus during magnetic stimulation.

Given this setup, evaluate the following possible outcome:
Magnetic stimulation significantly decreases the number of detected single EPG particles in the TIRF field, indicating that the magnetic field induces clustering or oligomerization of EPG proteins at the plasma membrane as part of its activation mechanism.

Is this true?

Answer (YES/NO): NO